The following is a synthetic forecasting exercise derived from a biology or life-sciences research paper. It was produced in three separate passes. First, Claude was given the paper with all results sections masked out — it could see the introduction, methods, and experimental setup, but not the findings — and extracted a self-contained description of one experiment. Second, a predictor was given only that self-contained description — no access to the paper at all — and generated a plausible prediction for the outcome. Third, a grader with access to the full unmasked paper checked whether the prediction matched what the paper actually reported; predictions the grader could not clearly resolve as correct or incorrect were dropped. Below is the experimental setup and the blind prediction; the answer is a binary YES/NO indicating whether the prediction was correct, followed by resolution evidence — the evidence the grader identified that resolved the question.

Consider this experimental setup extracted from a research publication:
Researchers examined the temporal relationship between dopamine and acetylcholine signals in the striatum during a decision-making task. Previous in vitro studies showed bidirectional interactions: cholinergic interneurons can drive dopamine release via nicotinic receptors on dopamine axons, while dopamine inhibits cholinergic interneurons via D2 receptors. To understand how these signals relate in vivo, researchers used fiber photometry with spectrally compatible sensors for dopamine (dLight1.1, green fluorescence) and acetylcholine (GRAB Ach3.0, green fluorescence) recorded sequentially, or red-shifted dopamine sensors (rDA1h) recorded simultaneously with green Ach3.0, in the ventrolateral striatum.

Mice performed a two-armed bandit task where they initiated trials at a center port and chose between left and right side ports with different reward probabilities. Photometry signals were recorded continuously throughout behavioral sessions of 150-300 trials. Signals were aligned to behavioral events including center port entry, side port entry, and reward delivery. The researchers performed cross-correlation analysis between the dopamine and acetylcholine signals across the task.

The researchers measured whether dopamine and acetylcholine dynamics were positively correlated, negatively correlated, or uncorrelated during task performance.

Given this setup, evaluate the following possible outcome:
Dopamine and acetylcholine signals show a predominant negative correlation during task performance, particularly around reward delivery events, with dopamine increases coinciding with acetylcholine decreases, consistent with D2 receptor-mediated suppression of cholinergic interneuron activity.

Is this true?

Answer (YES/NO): YES